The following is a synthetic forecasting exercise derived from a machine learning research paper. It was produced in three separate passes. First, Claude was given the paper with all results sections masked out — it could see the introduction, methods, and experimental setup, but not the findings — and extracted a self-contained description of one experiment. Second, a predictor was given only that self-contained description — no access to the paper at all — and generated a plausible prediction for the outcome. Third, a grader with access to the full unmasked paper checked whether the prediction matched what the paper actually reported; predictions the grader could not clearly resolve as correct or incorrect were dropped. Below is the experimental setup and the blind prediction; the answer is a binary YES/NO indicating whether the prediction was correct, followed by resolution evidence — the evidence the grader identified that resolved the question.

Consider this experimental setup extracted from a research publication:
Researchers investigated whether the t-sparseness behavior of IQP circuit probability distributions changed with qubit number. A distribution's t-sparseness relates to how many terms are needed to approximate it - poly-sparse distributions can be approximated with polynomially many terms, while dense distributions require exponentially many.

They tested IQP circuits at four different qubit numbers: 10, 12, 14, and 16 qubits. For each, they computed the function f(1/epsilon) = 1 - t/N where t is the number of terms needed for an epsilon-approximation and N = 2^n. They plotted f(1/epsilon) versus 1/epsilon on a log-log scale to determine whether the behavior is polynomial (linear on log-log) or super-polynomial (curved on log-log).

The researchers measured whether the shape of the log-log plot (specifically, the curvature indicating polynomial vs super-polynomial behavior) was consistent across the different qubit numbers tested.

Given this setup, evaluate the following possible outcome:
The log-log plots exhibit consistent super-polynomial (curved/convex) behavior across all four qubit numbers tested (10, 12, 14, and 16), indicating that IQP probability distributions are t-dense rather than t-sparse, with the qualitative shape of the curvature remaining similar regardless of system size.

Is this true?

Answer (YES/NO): YES